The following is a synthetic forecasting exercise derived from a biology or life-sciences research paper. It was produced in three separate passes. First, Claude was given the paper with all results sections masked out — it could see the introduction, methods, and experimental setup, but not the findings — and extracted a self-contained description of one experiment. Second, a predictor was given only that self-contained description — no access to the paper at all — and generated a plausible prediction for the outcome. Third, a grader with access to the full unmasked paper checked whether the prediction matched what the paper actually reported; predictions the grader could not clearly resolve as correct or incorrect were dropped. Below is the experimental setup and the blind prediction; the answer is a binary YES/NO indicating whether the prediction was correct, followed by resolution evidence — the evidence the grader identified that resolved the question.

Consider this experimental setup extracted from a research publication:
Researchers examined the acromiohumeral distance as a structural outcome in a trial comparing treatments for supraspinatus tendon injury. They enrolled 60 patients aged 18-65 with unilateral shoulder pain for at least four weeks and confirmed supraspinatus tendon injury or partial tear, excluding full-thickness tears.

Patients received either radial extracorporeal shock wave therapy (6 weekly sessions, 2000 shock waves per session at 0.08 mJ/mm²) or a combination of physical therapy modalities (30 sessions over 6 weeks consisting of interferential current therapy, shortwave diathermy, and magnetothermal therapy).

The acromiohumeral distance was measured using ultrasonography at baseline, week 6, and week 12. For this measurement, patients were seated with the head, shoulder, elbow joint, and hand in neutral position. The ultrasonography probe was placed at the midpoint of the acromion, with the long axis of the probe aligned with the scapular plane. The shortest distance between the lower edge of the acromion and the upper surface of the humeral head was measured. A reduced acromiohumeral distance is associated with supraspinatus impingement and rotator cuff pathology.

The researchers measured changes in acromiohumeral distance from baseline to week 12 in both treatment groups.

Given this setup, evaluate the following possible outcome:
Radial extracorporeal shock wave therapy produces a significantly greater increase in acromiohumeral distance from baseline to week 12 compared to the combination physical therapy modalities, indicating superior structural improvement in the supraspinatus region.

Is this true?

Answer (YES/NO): NO